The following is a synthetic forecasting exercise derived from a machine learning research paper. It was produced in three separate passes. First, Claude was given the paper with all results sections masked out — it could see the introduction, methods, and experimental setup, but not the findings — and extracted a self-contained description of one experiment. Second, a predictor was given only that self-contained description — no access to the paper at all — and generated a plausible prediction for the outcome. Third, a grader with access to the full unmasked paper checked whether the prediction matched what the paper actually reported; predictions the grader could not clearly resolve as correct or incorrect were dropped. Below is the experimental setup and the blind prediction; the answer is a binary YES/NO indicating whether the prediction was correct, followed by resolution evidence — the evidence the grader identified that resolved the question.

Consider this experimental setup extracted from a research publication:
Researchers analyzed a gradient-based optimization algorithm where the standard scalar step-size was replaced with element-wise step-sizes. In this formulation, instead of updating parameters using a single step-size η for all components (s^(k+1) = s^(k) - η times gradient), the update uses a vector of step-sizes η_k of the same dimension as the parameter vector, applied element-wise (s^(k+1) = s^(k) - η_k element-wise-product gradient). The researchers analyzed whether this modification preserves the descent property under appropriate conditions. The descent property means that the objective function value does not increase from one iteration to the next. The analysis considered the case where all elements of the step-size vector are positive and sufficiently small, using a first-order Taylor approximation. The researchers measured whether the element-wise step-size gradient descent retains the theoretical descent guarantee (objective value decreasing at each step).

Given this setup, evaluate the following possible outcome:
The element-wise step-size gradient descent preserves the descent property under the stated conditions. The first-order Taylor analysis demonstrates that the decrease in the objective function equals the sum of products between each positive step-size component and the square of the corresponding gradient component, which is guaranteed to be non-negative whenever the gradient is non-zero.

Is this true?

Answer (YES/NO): YES